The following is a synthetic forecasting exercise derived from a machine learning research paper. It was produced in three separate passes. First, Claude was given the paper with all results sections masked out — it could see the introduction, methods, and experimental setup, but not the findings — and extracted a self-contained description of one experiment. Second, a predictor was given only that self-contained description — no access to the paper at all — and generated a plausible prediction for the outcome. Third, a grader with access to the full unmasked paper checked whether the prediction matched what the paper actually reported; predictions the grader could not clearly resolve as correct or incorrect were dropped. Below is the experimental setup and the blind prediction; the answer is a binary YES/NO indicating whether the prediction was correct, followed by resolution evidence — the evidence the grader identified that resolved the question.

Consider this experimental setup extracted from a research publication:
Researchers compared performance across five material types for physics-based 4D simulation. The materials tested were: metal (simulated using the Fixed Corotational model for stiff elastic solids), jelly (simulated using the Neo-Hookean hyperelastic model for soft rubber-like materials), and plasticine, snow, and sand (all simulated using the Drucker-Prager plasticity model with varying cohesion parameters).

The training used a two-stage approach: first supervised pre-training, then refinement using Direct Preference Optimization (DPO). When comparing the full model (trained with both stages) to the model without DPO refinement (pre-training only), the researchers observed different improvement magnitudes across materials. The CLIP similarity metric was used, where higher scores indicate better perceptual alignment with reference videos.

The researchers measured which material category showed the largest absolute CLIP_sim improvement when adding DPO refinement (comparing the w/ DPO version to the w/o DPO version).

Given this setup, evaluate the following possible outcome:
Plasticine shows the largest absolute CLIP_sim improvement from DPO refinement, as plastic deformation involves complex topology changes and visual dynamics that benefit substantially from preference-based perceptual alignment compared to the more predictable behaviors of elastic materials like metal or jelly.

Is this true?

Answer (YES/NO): YES